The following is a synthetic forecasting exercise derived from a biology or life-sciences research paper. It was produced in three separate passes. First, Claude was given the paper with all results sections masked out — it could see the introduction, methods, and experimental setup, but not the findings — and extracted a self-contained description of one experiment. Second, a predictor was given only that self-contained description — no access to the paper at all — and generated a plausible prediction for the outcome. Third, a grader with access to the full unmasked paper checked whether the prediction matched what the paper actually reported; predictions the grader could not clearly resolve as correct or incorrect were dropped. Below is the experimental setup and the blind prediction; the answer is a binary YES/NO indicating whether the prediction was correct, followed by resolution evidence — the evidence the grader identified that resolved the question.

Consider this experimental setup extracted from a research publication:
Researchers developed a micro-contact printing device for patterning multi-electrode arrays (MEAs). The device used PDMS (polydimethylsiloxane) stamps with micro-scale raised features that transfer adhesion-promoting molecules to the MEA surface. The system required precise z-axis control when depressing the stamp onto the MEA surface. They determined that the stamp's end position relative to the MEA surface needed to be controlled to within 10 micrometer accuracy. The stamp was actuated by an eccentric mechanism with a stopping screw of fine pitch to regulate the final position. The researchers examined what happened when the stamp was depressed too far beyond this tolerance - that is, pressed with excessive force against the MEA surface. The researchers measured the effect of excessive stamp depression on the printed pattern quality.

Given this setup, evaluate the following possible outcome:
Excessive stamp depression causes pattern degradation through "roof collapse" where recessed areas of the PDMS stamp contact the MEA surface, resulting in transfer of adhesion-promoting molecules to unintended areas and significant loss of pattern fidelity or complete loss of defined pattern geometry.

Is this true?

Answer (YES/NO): YES